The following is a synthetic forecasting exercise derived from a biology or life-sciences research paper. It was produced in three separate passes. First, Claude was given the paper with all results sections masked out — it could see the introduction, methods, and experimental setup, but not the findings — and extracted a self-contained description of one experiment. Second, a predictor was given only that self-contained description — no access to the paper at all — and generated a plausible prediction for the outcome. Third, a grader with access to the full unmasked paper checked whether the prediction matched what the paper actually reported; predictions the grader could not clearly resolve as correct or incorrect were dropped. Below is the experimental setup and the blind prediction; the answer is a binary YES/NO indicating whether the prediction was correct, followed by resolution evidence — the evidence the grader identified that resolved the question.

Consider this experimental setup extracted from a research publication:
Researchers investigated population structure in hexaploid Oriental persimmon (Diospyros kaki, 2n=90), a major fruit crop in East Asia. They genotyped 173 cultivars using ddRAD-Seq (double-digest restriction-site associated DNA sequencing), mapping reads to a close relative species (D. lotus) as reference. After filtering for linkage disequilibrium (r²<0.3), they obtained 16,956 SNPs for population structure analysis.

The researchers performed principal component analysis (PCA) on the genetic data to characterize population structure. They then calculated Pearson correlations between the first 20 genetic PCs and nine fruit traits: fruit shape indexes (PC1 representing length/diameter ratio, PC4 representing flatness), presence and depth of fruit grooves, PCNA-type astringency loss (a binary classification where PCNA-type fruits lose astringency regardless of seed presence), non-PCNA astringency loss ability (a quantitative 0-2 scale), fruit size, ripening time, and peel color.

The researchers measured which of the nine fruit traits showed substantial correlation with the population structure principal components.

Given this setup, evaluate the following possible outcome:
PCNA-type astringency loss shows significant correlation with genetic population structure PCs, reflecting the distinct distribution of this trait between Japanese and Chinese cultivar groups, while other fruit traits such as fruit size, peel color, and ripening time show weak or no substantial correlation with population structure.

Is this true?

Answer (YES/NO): NO